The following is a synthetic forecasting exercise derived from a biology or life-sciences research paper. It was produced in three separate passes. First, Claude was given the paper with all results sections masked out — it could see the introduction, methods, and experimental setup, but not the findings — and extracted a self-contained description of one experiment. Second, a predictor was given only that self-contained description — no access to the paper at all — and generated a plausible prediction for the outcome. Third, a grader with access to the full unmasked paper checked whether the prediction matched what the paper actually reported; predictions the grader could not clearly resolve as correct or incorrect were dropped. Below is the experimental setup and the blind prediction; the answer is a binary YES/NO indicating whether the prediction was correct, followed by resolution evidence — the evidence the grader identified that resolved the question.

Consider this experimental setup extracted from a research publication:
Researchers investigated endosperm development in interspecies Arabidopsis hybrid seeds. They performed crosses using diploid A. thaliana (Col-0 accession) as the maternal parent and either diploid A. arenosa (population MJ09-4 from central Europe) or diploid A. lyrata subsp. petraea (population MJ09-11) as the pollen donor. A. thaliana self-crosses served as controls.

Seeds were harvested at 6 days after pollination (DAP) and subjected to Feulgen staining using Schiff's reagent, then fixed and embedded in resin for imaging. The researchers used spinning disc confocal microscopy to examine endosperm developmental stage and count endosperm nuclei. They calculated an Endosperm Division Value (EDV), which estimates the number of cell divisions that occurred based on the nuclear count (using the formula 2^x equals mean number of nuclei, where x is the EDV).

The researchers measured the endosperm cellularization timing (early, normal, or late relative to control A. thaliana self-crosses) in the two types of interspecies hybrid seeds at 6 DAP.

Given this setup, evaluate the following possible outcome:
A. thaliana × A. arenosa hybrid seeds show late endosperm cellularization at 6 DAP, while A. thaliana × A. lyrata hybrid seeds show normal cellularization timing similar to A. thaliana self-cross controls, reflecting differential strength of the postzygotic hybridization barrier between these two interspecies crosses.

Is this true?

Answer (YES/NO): NO